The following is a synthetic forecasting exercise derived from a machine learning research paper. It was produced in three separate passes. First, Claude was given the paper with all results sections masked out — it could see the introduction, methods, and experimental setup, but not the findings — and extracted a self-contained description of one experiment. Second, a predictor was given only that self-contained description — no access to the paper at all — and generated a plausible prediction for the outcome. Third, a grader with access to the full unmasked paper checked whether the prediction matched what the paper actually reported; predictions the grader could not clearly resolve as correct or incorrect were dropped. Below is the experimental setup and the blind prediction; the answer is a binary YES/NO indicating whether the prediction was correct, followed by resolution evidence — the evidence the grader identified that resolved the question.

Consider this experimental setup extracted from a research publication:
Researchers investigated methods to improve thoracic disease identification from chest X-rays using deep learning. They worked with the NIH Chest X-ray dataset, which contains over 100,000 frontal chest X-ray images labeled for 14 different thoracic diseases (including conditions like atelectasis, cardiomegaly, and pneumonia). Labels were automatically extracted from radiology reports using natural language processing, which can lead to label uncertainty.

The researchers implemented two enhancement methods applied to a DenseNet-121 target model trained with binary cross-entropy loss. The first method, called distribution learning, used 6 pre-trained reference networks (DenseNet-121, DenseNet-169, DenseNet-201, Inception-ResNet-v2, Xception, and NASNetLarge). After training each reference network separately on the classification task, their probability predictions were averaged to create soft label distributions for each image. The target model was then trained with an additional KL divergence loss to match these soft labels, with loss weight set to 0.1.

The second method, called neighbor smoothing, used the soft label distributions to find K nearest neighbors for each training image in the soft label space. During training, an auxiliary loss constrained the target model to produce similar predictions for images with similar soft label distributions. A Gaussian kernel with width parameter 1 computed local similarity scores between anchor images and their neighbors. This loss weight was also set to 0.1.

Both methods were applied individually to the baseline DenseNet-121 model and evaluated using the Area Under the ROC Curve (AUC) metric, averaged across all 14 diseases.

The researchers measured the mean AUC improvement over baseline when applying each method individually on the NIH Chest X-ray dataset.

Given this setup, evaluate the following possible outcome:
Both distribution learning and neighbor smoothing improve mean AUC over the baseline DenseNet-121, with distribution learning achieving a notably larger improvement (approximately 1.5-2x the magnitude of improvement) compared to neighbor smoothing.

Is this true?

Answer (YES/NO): NO